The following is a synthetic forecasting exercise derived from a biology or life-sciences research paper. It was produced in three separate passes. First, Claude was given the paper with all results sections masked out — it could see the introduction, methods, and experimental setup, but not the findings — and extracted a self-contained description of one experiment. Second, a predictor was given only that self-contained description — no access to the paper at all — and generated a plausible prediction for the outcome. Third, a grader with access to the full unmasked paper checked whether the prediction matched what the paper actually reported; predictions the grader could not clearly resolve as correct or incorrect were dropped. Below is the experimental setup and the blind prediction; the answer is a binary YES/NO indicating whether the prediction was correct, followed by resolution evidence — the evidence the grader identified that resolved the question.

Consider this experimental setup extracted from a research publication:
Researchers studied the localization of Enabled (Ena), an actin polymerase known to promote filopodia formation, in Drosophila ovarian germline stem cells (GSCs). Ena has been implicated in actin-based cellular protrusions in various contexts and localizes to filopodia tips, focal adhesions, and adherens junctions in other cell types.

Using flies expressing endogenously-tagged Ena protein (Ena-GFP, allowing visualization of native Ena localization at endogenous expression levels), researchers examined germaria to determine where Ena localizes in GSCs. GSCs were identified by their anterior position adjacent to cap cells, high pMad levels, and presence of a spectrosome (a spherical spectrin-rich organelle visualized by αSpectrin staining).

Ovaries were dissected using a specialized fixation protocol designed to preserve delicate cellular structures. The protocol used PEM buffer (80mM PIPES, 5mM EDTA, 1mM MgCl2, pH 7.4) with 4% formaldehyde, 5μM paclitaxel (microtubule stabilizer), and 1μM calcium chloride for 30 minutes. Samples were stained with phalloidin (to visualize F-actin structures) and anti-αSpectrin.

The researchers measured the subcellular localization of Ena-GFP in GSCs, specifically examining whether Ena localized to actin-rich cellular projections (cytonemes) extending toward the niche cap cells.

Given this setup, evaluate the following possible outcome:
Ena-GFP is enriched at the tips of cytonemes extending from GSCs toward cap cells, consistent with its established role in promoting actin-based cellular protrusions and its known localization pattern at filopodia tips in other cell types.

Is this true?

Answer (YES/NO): YES